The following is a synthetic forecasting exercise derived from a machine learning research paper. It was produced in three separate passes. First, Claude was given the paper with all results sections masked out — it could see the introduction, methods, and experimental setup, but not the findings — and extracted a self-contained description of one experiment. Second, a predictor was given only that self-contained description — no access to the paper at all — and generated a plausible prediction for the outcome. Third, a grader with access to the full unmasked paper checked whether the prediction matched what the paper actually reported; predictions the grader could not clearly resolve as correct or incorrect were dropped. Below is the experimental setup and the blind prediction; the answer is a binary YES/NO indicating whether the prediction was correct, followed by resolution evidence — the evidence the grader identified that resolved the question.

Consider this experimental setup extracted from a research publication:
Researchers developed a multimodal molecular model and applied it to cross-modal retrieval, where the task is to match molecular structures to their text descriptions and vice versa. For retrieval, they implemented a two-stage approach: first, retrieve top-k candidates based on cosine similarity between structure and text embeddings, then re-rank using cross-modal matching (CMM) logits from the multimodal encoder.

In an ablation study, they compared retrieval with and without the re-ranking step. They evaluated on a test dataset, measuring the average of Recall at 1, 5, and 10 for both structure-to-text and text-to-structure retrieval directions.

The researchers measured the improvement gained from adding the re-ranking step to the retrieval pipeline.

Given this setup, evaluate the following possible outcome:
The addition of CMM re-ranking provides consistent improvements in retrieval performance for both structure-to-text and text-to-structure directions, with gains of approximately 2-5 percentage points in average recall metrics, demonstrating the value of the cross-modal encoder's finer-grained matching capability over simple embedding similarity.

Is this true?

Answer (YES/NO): NO